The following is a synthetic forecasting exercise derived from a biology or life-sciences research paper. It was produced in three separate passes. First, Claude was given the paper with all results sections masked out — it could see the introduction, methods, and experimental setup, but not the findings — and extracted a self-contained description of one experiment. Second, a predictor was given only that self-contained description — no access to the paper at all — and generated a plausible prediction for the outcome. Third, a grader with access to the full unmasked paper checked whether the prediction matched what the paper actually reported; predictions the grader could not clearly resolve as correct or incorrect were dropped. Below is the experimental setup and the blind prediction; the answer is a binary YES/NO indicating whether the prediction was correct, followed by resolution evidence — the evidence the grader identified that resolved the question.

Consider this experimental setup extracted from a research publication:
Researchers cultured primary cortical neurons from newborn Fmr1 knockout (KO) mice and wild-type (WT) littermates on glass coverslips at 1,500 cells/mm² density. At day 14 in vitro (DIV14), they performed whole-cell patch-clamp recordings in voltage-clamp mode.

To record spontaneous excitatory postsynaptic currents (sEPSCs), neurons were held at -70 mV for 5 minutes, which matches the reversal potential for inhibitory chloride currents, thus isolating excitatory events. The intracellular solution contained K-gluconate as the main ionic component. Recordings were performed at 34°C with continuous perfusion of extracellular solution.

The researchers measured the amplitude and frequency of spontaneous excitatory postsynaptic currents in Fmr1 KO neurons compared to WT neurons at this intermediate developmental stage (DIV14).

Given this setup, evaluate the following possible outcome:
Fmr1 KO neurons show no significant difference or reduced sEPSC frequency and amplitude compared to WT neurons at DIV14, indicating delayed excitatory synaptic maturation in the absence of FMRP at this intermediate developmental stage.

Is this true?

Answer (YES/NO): YES